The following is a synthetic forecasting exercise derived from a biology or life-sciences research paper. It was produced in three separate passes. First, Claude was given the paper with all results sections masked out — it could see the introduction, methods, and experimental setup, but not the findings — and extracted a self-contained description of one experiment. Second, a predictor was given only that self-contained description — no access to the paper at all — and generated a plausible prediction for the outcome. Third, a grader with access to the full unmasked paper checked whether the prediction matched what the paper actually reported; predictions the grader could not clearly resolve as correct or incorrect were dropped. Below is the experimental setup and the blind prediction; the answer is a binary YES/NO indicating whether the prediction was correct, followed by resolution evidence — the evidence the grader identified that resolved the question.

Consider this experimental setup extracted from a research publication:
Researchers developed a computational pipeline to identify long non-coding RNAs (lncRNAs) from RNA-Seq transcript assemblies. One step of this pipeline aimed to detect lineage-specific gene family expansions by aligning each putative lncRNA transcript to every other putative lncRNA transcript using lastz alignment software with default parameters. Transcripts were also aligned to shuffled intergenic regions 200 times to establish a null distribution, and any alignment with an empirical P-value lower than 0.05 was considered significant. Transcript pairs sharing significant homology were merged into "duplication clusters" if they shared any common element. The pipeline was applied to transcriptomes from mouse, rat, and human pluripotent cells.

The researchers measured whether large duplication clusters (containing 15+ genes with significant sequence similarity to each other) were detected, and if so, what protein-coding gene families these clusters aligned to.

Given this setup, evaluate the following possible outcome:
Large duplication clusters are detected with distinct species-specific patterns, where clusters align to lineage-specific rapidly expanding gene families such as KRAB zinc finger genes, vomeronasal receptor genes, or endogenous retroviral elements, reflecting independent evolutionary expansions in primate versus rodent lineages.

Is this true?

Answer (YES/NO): NO